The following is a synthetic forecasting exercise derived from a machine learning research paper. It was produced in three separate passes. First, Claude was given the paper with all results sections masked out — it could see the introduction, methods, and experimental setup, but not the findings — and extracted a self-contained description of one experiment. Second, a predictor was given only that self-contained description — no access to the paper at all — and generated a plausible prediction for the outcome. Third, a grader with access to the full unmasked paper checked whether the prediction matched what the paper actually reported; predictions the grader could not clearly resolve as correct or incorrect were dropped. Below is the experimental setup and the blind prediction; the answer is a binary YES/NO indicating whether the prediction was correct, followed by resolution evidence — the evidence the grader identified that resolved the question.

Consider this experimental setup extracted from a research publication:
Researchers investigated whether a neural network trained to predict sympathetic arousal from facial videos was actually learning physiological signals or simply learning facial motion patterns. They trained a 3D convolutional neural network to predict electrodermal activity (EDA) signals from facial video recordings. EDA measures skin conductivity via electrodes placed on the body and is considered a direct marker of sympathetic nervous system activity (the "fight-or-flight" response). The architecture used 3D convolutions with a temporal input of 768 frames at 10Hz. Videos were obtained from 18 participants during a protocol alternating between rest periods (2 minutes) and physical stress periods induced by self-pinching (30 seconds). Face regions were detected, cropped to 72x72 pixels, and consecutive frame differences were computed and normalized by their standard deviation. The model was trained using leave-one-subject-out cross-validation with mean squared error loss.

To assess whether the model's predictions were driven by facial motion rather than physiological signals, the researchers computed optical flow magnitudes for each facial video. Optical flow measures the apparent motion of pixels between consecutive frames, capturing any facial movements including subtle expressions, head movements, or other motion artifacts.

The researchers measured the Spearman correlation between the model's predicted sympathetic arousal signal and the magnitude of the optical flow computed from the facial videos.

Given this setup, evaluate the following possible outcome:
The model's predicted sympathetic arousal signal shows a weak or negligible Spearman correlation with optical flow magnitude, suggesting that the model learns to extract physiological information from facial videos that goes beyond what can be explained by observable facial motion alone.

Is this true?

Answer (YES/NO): YES